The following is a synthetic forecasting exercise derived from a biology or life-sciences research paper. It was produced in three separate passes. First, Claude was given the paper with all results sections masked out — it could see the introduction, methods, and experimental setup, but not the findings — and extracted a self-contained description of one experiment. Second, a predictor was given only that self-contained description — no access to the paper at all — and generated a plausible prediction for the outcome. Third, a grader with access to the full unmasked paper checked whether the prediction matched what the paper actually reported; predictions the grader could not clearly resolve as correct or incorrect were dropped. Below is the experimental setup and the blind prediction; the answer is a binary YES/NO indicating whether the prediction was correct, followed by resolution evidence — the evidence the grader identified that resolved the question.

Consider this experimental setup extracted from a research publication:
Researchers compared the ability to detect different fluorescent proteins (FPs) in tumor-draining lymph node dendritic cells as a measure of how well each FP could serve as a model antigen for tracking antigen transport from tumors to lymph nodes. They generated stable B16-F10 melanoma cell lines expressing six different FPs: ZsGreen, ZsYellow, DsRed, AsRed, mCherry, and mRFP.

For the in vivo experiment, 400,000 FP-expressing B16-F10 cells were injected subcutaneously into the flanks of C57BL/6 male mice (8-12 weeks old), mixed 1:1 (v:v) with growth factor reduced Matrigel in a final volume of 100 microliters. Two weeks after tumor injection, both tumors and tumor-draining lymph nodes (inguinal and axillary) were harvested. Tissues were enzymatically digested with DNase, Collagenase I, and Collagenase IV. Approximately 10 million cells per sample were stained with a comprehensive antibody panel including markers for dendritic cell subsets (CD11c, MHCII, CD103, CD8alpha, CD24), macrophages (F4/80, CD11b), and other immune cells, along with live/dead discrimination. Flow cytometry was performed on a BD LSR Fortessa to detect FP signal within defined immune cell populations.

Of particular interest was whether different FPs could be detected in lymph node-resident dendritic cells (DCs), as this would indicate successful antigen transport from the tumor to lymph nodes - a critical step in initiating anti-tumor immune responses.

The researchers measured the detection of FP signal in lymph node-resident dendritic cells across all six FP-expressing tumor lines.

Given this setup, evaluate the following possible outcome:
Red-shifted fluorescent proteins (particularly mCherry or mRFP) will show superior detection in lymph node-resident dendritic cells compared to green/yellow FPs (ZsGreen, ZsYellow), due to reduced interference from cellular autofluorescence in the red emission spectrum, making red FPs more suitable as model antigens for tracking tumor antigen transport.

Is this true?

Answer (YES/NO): NO